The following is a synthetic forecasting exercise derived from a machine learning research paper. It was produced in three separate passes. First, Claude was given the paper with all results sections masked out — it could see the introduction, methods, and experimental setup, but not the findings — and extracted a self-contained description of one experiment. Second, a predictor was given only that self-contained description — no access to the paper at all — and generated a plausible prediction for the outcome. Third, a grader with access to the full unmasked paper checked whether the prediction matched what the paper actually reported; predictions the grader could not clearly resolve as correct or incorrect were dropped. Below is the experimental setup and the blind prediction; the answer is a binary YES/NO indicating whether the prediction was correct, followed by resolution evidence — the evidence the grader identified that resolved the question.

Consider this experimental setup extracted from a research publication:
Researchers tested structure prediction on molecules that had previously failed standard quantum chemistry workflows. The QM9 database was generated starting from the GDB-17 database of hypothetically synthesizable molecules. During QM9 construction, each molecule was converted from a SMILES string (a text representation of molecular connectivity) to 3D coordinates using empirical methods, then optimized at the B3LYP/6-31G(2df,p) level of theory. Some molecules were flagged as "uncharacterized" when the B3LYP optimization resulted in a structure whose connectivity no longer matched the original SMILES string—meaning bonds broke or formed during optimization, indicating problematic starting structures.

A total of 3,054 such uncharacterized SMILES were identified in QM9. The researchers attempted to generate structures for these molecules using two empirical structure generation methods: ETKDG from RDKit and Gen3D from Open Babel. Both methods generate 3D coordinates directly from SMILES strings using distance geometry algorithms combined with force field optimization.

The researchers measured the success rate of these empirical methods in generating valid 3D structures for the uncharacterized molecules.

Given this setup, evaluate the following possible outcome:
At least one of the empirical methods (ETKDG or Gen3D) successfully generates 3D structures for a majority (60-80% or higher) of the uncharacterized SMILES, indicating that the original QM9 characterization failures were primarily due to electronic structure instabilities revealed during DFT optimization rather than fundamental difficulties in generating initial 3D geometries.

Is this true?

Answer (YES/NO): YES